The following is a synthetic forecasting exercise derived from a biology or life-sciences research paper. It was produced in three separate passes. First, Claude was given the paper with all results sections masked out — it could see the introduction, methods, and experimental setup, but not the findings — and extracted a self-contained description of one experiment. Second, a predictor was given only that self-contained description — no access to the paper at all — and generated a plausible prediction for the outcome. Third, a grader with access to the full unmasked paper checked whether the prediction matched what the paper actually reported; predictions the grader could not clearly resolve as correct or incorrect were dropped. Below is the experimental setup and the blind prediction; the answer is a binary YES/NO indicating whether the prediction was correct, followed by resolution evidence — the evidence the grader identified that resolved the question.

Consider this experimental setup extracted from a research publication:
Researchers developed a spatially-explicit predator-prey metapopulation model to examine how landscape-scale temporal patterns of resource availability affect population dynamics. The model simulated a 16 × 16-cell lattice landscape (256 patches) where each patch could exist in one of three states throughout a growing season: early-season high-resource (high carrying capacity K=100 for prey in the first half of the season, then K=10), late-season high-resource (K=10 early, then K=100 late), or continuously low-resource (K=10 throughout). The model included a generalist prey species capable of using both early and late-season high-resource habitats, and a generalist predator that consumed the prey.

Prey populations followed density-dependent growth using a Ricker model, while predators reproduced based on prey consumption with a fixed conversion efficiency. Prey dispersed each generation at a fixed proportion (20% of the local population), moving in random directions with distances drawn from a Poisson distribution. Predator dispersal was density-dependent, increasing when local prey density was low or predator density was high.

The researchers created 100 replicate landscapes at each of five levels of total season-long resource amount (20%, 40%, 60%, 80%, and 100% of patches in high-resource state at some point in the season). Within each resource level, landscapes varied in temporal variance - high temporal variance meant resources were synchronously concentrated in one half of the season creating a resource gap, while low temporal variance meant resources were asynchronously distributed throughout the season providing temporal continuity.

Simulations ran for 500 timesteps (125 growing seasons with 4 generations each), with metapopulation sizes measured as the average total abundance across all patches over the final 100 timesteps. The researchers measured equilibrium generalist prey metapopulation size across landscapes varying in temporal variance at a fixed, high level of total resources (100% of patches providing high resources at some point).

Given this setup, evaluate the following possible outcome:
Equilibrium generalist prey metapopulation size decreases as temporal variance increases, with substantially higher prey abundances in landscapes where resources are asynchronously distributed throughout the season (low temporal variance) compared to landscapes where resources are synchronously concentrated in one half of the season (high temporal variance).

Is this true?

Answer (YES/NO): YES